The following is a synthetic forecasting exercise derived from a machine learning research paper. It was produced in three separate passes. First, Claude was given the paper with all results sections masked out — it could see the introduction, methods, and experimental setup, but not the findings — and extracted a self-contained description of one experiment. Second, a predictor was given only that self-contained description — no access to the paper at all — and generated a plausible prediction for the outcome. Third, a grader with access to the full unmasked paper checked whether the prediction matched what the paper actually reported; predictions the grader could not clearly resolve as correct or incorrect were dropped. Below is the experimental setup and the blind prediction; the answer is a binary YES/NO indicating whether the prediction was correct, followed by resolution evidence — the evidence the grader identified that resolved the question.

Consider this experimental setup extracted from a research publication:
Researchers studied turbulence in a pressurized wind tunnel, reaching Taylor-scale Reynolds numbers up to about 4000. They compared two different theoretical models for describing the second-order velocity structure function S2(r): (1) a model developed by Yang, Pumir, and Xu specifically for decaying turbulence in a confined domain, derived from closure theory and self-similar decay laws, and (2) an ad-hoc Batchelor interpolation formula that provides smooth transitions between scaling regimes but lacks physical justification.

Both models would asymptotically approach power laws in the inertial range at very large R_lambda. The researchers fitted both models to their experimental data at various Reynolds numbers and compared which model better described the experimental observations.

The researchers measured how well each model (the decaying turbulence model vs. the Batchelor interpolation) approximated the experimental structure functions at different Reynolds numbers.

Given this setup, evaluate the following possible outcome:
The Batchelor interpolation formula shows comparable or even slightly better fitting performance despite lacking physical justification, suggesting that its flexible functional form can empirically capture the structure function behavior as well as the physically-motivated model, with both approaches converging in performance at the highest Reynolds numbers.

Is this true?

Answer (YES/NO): NO